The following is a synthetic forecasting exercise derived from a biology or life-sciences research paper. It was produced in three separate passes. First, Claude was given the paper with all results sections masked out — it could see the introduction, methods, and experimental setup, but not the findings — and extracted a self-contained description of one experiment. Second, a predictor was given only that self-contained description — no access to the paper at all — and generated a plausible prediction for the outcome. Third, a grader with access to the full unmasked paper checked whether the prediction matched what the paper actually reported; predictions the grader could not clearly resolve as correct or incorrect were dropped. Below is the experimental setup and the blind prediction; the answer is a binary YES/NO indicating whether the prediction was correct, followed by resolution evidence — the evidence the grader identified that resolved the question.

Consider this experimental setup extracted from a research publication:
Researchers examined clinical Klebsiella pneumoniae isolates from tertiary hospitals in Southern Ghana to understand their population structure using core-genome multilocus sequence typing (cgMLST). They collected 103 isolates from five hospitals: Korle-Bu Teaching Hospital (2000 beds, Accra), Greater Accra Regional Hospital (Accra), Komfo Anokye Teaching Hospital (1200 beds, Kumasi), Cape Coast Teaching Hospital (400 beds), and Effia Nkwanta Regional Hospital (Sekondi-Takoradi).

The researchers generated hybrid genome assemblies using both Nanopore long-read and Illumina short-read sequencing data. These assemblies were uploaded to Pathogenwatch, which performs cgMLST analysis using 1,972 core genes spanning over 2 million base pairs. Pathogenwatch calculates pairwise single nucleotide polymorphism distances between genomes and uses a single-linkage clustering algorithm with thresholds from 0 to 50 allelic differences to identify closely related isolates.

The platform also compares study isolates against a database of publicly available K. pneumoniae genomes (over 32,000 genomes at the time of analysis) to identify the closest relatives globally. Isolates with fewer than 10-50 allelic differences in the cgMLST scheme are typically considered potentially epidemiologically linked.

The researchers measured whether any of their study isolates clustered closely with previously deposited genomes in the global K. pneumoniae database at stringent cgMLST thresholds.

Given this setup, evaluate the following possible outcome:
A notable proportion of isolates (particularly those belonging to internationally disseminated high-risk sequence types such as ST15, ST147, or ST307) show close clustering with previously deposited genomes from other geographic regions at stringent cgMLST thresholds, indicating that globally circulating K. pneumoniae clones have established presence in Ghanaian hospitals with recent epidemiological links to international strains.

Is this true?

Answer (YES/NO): YES